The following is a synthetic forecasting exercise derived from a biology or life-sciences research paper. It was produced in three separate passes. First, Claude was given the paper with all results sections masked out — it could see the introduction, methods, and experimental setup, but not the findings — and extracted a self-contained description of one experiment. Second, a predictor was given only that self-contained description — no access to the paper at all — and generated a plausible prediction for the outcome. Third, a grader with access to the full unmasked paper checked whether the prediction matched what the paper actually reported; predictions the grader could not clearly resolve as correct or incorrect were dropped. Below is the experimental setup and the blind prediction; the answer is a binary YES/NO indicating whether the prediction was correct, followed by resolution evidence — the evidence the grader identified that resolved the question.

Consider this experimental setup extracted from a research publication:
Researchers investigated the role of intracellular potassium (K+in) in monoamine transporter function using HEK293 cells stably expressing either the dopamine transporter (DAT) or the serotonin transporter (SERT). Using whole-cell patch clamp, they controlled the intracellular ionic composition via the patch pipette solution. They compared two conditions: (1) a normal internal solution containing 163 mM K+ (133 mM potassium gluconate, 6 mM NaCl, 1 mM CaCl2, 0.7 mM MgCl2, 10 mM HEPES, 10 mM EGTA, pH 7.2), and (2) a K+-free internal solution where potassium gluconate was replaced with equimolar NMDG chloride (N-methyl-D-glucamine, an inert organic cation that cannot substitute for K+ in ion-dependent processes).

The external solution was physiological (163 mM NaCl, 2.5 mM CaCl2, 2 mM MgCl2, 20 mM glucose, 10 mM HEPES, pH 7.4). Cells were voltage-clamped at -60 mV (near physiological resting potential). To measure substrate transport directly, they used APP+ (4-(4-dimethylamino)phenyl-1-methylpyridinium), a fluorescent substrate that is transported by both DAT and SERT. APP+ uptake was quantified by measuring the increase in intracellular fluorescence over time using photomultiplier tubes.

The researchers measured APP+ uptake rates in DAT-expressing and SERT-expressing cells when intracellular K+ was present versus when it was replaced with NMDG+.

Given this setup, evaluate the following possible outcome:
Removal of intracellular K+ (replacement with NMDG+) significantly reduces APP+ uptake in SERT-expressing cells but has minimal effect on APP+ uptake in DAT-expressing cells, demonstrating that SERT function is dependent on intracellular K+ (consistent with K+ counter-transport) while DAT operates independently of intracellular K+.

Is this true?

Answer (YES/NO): NO